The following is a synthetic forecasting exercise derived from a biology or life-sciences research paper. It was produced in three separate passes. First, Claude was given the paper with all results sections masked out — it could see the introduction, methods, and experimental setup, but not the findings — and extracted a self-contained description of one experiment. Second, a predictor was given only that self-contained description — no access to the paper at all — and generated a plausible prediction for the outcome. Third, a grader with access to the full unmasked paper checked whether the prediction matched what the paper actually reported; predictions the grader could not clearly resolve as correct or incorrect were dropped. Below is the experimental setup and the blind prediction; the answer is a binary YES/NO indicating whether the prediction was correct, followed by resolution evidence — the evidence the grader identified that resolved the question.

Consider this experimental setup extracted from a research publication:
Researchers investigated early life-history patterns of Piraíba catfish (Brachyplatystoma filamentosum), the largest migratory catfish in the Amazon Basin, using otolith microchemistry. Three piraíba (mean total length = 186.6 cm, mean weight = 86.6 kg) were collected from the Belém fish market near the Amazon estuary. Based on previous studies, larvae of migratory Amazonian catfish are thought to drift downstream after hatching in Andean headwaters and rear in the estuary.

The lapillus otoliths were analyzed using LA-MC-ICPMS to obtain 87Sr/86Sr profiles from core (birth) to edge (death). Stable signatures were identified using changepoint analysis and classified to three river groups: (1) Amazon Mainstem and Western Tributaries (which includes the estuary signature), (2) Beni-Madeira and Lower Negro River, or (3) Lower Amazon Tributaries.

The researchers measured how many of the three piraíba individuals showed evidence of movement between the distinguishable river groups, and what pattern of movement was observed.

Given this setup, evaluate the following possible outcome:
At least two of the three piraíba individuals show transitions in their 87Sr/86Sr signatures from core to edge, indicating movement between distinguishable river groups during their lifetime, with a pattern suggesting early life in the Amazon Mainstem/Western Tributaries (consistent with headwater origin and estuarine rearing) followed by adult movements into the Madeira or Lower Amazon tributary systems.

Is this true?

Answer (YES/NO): NO